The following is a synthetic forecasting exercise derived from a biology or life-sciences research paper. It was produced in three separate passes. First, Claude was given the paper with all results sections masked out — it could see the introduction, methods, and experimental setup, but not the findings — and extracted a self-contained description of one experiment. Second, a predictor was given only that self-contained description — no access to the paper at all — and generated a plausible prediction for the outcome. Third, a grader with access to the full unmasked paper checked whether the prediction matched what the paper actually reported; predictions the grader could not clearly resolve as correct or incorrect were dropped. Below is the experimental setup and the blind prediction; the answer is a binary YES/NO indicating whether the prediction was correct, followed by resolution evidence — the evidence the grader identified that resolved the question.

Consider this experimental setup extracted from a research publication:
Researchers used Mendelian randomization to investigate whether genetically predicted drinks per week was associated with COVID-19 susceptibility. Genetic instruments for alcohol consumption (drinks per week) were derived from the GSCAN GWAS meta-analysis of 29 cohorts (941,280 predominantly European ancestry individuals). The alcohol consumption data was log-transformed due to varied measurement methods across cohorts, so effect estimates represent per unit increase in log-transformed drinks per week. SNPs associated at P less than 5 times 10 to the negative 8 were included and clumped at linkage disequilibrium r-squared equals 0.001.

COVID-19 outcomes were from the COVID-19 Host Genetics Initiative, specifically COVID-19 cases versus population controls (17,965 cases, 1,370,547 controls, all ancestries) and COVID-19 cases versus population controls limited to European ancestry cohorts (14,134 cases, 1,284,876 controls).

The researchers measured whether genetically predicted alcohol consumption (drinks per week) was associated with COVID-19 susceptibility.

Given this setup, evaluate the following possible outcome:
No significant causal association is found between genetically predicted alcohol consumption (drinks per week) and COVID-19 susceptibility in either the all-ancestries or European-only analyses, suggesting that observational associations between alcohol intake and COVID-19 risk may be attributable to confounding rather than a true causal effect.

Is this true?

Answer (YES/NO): YES